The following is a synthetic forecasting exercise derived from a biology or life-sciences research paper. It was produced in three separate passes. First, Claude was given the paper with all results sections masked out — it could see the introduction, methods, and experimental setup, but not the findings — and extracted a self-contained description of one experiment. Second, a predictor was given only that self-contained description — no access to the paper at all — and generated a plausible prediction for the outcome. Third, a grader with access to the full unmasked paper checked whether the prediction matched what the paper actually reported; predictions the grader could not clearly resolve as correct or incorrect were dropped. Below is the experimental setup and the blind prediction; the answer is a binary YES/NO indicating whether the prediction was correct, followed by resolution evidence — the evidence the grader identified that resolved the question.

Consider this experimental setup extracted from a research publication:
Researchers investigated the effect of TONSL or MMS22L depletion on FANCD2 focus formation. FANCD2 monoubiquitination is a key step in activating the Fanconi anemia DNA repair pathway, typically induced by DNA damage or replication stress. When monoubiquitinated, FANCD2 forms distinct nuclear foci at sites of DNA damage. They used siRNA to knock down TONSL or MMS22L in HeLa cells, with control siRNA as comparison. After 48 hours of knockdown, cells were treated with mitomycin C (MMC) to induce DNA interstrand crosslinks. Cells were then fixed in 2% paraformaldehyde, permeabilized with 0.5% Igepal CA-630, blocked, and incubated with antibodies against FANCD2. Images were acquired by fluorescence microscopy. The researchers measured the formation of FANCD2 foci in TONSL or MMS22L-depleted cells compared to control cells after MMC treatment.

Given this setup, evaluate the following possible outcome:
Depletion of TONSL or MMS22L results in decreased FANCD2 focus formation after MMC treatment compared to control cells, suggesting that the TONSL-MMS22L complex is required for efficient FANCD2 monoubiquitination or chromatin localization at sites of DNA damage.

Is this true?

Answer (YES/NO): YES